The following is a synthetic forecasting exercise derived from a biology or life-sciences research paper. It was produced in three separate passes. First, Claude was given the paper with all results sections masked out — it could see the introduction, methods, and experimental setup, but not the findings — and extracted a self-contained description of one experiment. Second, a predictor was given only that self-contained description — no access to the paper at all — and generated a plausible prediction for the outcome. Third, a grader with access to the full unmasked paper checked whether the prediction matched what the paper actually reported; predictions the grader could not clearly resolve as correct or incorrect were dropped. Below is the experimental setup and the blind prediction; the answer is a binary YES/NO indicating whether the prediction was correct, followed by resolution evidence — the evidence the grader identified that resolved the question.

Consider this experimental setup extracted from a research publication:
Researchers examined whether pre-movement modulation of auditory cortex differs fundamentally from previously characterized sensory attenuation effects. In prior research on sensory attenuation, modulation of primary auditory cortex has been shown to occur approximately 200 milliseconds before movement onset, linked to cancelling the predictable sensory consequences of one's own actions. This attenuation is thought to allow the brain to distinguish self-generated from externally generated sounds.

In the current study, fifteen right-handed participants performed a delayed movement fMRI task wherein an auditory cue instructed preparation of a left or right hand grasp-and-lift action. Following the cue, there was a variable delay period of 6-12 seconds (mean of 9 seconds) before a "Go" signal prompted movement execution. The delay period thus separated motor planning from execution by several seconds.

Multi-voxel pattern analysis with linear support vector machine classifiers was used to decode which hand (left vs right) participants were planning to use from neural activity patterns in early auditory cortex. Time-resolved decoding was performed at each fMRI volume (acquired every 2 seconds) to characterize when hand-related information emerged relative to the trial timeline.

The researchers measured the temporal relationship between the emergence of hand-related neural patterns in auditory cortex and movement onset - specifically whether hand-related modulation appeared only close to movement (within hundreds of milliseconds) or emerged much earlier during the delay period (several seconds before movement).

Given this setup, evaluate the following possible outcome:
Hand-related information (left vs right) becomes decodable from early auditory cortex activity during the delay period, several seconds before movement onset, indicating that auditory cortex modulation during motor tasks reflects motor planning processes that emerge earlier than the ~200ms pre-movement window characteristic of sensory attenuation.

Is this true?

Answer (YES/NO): YES